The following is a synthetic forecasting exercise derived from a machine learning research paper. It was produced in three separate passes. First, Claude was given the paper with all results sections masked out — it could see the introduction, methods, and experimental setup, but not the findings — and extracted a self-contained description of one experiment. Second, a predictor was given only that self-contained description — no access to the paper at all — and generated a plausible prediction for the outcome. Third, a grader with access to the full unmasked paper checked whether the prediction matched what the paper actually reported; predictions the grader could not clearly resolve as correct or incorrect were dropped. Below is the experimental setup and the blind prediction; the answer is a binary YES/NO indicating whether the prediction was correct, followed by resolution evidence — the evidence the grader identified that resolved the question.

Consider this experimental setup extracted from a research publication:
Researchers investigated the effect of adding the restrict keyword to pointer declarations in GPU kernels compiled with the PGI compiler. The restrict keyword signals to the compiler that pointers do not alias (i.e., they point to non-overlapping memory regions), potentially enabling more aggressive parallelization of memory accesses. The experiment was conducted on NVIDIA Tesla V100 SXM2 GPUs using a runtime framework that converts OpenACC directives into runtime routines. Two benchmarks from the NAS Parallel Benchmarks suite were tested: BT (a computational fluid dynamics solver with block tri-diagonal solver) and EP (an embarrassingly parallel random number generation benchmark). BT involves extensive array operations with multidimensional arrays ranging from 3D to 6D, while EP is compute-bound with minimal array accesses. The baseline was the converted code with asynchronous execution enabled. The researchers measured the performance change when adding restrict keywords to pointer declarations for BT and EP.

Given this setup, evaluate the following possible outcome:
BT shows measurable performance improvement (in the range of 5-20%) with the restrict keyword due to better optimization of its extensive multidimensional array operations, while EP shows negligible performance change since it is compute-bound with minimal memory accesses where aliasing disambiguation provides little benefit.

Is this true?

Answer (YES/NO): NO